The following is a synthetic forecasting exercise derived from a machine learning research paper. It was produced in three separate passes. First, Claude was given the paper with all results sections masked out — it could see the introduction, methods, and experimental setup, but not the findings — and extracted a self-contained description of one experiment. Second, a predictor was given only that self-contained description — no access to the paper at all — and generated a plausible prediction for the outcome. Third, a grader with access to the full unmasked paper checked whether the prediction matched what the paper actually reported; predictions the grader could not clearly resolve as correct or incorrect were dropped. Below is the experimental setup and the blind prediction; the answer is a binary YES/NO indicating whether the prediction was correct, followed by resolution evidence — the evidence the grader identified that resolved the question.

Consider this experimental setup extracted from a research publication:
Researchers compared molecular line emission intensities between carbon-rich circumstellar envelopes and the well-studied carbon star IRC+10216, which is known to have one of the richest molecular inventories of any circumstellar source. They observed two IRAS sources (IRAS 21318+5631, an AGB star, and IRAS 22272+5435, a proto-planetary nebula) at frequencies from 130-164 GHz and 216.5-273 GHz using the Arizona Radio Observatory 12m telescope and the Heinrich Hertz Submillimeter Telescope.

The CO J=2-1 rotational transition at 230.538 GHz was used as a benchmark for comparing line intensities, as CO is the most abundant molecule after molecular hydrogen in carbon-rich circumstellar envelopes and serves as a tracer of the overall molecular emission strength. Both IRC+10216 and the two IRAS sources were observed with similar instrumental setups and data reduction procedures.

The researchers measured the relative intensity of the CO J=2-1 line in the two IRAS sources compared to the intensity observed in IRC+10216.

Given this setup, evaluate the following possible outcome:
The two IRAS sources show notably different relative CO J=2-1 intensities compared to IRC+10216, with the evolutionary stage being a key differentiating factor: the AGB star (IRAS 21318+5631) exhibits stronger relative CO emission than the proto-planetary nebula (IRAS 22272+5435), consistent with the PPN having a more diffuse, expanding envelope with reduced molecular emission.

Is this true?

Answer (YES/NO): NO